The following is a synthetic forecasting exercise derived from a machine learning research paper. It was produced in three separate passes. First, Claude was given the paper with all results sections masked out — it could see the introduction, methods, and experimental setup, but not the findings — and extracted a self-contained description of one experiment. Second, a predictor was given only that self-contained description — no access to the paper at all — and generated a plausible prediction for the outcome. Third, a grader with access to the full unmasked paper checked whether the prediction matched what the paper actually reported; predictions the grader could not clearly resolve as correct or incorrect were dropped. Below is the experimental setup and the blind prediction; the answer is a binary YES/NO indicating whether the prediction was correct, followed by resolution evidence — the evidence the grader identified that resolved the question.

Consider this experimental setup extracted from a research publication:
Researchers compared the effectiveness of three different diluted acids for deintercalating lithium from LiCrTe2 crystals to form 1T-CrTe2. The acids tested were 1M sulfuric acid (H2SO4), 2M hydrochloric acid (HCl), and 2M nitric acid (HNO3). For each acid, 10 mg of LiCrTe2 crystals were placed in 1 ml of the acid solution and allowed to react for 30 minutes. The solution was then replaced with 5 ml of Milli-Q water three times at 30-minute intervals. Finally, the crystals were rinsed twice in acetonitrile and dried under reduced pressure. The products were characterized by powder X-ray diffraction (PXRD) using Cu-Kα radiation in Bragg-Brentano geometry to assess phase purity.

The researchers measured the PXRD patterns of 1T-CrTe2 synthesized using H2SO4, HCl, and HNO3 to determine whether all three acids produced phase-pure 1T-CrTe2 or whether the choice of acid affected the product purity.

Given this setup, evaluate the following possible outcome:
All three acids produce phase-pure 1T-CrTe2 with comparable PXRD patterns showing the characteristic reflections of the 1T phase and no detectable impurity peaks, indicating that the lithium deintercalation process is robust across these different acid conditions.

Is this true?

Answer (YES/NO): YES